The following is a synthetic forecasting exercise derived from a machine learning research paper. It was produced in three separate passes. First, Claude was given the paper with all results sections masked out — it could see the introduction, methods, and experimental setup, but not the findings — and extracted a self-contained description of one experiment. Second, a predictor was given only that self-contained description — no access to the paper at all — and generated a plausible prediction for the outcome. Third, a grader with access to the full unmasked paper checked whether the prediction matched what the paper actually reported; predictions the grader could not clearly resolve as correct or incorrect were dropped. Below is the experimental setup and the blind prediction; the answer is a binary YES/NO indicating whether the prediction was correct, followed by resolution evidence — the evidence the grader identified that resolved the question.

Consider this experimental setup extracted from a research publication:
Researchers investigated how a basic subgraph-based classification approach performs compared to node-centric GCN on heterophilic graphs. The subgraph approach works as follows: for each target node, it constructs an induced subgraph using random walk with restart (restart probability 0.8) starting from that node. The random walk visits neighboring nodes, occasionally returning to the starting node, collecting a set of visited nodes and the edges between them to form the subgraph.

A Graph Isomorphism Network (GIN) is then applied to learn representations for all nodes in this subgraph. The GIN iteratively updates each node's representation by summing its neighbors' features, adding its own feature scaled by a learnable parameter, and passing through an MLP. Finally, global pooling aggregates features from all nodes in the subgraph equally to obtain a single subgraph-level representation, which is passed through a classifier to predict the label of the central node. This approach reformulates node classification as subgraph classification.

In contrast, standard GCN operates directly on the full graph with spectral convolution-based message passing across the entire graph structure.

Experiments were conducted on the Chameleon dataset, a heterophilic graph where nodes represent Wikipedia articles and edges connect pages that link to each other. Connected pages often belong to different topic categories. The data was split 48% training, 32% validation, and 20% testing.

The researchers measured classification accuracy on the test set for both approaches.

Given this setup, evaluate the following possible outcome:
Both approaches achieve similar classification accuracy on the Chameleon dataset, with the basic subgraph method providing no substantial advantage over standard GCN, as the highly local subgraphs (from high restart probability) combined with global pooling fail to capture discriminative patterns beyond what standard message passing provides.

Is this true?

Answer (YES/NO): NO